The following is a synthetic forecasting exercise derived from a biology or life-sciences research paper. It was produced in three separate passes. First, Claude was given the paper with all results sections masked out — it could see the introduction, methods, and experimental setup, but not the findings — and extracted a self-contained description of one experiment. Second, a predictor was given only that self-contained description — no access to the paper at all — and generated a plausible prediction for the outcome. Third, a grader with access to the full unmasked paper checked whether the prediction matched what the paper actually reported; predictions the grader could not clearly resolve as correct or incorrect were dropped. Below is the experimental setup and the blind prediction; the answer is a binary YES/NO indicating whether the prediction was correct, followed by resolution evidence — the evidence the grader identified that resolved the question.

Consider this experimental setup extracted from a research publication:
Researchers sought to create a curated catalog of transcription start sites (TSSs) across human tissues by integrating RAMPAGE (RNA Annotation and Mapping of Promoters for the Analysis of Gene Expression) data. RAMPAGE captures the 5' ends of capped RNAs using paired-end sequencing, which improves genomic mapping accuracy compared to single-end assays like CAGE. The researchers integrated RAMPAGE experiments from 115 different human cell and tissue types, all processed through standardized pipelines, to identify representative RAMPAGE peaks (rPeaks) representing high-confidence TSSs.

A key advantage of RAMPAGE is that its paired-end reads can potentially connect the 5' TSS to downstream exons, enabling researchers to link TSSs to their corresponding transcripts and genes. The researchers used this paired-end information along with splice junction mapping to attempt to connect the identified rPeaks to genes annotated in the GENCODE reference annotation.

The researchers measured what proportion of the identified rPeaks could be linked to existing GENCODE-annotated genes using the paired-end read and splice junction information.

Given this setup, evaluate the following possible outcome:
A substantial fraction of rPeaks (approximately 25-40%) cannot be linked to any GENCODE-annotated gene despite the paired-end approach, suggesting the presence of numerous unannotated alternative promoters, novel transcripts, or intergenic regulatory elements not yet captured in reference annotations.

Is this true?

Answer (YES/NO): NO